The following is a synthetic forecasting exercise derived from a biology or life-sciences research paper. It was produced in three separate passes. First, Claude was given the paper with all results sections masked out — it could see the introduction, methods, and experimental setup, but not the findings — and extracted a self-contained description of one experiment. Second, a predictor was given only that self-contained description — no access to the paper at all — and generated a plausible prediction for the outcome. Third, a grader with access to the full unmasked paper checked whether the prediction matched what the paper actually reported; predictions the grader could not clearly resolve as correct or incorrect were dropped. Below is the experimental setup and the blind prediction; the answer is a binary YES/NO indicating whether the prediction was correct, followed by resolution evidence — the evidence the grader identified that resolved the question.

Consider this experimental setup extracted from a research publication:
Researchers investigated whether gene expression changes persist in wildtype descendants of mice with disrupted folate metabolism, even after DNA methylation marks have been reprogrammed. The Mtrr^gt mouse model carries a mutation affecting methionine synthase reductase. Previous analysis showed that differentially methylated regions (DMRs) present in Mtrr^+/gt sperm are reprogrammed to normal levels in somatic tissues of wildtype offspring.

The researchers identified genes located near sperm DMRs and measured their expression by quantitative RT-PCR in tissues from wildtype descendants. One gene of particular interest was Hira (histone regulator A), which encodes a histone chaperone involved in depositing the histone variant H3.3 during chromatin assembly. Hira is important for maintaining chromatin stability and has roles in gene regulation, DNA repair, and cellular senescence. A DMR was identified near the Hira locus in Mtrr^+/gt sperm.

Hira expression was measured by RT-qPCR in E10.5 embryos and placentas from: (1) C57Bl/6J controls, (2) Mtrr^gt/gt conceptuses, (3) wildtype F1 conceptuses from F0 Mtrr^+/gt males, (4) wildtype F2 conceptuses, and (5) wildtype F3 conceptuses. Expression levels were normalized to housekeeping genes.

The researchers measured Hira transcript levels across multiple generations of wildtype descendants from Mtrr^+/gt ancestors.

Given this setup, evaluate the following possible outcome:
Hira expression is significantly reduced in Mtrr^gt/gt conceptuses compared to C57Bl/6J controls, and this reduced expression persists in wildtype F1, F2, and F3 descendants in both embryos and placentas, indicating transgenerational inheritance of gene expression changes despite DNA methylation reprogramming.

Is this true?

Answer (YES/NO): NO